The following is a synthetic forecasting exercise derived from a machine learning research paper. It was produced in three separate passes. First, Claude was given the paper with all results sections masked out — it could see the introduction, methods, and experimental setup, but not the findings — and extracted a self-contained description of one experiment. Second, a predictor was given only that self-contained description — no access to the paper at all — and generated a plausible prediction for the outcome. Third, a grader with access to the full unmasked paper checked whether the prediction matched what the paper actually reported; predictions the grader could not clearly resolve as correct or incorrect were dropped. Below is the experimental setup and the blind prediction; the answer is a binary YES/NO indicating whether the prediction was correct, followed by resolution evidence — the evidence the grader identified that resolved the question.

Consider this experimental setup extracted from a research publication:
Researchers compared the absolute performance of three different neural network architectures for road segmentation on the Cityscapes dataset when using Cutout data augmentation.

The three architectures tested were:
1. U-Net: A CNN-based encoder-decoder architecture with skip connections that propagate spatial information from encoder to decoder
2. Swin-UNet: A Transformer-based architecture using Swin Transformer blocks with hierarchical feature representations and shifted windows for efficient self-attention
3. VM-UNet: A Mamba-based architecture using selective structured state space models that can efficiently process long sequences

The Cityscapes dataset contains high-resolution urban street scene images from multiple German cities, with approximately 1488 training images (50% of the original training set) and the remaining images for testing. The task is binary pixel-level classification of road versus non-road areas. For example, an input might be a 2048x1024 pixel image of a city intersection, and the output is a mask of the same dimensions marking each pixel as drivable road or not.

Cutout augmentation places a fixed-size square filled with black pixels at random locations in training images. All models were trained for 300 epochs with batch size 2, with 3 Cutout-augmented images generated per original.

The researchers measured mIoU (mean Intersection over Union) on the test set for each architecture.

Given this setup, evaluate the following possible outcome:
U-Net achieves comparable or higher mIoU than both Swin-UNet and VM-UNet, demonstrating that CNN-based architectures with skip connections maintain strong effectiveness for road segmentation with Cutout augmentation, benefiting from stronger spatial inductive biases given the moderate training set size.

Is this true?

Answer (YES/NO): NO